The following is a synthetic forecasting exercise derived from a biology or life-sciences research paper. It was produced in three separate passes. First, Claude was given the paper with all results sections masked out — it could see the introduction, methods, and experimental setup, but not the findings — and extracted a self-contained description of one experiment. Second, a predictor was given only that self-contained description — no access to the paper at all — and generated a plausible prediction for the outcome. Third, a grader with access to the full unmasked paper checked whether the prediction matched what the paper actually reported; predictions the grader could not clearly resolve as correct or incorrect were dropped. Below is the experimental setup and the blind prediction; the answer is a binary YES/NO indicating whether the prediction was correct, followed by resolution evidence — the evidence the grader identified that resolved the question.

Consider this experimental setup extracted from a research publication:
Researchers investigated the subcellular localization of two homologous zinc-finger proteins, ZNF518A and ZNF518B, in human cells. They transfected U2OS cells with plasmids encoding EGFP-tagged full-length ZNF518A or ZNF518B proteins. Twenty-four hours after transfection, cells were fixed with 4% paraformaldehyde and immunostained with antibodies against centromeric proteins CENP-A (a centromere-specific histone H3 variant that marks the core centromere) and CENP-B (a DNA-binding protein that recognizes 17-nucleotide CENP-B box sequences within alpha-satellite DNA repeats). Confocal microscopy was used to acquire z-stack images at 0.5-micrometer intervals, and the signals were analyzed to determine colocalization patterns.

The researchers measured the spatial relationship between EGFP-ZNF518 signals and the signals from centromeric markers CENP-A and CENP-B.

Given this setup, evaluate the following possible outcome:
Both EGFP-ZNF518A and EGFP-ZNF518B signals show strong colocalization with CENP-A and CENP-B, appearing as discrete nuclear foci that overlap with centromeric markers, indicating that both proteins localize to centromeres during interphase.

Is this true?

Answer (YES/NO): NO